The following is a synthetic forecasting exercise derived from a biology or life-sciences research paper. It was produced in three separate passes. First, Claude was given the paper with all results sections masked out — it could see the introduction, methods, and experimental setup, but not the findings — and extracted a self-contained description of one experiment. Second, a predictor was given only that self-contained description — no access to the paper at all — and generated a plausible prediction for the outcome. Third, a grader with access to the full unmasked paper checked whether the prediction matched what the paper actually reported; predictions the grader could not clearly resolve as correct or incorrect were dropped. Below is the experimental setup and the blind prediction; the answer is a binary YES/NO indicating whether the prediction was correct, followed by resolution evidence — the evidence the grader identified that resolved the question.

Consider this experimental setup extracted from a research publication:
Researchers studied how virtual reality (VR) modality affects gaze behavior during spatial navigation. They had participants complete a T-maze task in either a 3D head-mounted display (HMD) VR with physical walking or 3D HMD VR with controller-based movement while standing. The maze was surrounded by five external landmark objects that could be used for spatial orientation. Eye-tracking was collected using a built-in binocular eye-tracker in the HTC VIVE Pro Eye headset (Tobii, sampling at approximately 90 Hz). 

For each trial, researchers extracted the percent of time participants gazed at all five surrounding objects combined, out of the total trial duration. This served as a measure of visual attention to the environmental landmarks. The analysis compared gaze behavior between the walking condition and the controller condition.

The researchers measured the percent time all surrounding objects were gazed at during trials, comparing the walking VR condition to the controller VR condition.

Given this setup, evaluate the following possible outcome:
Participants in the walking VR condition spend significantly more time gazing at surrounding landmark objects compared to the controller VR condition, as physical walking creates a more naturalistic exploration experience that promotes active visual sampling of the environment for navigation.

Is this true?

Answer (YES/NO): YES